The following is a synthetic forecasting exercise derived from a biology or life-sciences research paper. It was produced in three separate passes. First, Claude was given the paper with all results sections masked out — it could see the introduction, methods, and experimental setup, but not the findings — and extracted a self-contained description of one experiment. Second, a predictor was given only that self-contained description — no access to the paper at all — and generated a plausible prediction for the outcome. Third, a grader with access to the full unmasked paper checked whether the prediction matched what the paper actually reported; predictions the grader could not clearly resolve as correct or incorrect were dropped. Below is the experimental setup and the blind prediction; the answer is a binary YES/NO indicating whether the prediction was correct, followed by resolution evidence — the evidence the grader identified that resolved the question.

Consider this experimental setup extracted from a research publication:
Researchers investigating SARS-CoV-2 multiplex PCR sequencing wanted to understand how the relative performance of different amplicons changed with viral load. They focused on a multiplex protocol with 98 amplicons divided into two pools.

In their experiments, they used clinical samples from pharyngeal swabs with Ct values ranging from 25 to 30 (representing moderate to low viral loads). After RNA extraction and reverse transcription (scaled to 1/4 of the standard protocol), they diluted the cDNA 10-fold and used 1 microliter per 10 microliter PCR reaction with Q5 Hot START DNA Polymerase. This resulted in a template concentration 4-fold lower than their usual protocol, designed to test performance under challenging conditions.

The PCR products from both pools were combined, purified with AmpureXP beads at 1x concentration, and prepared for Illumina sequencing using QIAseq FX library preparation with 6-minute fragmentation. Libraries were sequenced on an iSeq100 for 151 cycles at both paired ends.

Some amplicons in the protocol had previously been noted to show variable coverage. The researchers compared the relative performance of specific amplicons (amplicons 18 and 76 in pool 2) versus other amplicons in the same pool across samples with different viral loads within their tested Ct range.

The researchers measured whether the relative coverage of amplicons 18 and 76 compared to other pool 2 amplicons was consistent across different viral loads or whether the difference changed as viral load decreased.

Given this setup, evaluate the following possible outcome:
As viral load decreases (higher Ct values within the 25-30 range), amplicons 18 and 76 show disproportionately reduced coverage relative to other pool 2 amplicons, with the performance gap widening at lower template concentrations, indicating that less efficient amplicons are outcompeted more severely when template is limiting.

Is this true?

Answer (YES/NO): YES